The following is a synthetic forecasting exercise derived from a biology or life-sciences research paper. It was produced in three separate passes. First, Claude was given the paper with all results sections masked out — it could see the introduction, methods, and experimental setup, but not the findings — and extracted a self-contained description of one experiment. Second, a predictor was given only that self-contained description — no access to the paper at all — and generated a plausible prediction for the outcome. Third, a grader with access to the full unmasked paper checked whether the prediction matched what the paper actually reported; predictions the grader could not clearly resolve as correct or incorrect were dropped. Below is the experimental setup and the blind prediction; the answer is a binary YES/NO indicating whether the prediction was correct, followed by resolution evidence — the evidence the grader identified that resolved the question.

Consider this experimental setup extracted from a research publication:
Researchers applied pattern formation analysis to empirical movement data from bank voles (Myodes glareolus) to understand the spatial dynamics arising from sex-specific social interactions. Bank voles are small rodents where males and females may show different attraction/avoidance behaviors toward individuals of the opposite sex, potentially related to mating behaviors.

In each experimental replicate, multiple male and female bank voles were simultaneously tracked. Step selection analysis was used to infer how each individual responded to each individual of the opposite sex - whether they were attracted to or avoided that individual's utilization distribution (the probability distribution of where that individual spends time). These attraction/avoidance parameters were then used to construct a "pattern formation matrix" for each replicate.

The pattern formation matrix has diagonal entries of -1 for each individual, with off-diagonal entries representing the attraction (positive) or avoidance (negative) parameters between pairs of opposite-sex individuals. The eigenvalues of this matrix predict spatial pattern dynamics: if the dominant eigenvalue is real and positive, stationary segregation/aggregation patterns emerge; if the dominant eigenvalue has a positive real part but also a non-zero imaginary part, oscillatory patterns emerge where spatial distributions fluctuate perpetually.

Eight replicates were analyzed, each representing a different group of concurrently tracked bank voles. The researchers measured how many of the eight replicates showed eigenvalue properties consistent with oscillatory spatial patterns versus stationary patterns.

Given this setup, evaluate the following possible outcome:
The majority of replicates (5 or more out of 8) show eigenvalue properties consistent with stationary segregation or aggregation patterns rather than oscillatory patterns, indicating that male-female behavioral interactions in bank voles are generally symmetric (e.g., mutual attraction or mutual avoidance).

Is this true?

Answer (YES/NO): YES